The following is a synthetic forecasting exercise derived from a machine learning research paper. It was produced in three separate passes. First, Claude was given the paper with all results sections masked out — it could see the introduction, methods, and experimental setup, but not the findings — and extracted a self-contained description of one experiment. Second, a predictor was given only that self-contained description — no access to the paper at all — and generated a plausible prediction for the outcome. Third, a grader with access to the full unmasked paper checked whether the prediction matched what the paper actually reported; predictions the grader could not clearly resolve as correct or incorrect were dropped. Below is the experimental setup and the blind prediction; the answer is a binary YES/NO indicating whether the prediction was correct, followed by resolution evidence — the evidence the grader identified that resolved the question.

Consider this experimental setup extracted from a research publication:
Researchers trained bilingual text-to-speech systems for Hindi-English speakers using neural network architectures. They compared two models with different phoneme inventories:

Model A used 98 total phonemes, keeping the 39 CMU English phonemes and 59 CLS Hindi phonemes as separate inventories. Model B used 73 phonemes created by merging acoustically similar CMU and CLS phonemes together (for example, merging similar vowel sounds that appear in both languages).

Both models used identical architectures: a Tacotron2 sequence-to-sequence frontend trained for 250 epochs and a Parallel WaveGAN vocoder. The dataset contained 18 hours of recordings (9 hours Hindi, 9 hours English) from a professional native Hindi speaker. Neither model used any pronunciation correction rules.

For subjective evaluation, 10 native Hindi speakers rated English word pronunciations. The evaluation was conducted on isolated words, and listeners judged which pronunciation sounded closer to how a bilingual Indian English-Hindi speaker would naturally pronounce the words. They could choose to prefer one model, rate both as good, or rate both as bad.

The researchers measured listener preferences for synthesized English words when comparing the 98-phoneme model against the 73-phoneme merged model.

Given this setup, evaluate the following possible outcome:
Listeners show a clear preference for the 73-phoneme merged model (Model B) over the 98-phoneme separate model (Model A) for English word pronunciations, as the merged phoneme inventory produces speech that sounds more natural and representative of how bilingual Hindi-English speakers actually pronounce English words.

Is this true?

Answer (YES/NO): NO